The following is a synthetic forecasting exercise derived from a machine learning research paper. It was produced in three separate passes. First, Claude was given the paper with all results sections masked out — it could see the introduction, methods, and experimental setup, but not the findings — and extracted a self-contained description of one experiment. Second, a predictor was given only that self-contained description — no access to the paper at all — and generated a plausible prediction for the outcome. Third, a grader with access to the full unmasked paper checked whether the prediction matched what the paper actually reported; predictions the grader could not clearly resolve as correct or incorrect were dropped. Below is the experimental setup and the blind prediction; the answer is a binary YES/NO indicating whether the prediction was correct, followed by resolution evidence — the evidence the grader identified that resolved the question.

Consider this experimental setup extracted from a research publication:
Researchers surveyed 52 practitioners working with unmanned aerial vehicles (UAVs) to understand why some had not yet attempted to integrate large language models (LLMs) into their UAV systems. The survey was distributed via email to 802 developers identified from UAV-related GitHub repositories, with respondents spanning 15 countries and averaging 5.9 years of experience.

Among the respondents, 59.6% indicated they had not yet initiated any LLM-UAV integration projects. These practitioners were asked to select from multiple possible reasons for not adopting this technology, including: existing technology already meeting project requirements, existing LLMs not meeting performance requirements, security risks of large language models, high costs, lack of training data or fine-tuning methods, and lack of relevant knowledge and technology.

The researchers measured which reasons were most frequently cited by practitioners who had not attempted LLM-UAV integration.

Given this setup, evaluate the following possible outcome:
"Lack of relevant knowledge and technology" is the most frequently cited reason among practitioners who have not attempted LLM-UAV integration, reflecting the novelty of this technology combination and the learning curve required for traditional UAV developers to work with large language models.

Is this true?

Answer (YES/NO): NO